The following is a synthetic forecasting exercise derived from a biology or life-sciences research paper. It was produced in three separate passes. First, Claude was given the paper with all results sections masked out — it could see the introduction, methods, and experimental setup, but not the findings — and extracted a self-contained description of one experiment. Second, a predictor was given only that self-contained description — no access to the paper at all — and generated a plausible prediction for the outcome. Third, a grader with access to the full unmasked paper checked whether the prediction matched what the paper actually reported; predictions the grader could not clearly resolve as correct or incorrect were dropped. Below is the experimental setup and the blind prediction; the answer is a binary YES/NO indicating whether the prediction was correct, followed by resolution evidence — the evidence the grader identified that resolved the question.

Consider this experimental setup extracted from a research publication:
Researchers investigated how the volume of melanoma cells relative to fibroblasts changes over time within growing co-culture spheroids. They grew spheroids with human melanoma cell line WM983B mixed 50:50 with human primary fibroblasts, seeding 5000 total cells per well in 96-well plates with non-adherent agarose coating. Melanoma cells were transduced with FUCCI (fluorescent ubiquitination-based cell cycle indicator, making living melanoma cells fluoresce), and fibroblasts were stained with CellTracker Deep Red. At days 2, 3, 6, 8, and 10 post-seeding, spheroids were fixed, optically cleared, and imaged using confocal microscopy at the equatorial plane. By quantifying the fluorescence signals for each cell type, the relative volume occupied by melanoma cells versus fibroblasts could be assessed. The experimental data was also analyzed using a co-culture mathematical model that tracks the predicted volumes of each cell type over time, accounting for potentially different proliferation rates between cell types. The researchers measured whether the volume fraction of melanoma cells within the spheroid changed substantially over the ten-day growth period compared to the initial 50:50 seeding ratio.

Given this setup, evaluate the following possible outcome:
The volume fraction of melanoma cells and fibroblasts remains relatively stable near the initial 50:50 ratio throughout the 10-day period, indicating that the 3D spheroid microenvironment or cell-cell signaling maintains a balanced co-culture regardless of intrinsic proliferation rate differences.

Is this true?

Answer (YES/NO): NO